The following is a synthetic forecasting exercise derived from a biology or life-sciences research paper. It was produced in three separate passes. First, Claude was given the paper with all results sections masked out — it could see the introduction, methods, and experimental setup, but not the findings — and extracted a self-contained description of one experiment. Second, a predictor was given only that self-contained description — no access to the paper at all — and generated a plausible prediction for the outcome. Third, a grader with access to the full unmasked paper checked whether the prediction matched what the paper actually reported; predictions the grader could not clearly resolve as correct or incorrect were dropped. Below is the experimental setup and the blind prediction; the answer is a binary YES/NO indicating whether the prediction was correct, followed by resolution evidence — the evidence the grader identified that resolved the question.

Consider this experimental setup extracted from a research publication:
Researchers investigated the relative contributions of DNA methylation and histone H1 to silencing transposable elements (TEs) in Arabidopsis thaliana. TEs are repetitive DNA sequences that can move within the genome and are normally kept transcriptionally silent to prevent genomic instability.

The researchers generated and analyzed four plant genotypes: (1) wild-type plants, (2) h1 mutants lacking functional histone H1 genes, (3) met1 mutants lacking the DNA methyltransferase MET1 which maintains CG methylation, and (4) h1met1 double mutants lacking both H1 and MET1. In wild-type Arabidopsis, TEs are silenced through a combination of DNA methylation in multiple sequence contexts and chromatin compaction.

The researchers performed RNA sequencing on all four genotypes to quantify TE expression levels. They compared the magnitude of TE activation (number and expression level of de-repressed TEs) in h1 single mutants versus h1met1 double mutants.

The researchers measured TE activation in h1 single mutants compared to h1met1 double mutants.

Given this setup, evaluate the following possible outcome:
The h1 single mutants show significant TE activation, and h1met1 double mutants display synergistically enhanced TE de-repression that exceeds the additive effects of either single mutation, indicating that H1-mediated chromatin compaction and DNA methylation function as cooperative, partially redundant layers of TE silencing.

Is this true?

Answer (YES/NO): NO